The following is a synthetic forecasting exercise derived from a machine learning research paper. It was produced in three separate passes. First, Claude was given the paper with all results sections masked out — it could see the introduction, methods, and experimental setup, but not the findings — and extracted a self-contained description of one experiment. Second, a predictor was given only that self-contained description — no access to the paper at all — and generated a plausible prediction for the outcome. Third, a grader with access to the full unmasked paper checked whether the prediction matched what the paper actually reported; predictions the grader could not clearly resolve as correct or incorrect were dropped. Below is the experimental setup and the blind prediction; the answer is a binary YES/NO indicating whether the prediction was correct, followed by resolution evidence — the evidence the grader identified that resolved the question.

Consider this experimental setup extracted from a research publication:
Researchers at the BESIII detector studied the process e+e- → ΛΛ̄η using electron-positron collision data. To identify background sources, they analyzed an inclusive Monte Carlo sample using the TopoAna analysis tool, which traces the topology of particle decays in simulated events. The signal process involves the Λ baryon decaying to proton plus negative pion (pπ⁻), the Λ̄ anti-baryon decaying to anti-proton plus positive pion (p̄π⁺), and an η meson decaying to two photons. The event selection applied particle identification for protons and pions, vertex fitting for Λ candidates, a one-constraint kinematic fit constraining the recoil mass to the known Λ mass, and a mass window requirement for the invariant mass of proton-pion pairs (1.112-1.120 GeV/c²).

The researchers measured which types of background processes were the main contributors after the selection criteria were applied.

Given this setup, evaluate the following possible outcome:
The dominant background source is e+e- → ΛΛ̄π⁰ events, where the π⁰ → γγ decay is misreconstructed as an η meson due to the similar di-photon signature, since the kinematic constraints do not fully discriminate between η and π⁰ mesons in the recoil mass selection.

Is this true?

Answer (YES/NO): NO